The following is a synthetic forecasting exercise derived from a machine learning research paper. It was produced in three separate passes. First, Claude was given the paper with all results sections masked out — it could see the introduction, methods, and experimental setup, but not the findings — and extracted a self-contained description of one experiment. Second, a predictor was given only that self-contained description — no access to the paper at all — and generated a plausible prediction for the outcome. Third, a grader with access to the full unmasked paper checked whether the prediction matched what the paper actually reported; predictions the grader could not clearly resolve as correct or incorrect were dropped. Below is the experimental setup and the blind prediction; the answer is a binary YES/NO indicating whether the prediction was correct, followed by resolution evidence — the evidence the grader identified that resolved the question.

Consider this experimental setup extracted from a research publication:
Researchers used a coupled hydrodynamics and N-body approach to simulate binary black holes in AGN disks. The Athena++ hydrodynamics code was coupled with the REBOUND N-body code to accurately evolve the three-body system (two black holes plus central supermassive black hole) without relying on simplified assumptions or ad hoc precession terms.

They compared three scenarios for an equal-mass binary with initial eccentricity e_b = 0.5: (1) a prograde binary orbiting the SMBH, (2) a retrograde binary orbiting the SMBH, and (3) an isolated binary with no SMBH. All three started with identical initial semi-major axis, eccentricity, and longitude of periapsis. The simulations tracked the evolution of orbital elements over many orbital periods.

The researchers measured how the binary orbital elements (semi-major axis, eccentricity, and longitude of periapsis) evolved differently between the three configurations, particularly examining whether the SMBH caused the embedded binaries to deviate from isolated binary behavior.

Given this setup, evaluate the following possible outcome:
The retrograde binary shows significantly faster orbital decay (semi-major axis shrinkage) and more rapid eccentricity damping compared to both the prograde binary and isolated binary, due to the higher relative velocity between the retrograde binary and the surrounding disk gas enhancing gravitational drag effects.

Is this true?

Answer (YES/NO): NO